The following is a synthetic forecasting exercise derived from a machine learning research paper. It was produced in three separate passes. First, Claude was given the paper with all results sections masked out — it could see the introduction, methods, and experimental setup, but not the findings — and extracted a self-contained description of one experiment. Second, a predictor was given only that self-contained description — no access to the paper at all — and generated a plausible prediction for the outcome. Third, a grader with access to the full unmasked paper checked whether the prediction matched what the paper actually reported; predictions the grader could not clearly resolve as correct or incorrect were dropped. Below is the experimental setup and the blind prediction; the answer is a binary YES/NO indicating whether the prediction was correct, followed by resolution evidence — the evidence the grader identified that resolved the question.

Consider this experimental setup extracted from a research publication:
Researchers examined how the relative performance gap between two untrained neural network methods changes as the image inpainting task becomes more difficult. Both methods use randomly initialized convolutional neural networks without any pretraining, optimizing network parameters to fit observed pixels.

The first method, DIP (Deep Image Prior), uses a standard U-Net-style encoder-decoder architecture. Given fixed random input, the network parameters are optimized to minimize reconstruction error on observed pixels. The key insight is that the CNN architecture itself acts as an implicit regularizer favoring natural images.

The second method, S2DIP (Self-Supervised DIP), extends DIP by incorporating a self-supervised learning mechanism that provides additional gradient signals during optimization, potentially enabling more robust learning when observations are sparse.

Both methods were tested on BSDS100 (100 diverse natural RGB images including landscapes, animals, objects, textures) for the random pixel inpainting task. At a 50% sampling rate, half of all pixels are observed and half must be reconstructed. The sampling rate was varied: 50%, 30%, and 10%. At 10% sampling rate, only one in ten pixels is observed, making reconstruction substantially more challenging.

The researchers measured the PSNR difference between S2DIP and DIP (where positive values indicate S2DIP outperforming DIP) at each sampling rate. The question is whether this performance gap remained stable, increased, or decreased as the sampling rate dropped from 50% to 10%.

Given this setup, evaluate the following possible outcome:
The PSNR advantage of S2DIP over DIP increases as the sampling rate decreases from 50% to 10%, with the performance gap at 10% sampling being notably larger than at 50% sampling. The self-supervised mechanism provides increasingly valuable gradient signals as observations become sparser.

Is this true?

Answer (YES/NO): NO